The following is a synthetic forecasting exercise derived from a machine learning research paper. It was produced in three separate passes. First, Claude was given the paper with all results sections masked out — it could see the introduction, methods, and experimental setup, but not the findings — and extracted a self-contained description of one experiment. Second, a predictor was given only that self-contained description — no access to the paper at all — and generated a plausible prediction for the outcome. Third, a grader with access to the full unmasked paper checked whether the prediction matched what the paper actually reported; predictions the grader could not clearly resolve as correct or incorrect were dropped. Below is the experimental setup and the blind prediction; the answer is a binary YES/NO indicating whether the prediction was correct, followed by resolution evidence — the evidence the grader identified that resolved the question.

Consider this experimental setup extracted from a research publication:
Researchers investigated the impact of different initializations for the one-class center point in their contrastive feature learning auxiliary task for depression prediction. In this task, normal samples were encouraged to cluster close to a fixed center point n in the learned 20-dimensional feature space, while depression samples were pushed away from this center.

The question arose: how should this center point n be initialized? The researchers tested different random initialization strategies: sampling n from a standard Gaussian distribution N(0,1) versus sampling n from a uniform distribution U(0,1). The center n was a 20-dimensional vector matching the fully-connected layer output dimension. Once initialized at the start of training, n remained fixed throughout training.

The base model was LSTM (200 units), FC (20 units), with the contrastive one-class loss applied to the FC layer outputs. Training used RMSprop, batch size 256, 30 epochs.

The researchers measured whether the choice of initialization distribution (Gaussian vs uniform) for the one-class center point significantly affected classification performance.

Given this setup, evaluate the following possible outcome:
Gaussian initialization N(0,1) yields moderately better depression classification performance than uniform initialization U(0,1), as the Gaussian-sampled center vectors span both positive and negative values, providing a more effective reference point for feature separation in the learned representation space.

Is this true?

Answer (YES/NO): NO